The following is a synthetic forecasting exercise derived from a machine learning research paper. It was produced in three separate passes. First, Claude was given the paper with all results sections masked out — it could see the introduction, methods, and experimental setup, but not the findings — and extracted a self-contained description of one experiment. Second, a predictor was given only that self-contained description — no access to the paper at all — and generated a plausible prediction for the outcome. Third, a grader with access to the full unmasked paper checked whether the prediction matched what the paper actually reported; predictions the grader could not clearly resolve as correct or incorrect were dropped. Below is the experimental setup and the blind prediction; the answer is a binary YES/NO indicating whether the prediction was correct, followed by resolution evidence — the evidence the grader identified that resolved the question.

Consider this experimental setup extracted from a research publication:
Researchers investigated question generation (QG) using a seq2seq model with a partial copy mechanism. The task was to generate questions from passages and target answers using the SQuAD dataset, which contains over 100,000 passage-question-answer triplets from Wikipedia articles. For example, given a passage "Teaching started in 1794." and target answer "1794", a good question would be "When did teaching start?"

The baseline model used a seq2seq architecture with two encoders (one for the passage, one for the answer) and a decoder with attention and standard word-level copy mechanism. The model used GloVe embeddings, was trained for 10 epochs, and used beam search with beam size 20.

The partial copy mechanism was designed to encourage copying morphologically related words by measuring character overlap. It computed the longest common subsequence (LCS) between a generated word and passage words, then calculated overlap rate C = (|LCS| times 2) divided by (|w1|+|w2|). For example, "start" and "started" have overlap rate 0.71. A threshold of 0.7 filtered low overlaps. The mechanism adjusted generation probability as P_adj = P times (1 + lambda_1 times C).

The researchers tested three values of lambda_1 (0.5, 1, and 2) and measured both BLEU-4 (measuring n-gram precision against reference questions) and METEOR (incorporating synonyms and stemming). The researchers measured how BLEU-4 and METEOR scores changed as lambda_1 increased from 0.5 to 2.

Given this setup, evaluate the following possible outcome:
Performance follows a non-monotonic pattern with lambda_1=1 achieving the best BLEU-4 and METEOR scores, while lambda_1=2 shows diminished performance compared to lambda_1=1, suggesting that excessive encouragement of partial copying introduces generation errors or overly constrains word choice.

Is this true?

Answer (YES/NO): NO